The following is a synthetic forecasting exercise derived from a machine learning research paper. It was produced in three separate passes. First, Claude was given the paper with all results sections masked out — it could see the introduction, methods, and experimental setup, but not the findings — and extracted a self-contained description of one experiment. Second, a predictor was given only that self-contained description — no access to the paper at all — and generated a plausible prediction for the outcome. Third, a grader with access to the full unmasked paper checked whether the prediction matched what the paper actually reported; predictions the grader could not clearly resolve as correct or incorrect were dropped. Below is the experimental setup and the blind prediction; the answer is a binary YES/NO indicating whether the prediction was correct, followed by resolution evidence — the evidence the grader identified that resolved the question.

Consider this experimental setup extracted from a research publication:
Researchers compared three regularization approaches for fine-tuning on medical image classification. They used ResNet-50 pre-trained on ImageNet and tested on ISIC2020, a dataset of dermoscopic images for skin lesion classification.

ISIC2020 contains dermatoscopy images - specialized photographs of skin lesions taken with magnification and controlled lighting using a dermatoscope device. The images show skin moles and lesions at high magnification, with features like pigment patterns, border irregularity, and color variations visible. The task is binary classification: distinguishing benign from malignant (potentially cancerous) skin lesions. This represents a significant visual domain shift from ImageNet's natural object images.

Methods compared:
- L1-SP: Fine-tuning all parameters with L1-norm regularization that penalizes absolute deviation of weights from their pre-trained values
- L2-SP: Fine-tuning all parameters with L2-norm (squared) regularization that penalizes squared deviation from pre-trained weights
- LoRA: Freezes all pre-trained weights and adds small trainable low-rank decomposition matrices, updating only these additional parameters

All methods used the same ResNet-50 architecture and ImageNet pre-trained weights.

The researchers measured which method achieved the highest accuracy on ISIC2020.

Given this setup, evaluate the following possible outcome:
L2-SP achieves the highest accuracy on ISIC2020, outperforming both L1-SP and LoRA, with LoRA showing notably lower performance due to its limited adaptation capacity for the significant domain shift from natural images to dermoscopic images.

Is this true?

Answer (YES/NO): NO